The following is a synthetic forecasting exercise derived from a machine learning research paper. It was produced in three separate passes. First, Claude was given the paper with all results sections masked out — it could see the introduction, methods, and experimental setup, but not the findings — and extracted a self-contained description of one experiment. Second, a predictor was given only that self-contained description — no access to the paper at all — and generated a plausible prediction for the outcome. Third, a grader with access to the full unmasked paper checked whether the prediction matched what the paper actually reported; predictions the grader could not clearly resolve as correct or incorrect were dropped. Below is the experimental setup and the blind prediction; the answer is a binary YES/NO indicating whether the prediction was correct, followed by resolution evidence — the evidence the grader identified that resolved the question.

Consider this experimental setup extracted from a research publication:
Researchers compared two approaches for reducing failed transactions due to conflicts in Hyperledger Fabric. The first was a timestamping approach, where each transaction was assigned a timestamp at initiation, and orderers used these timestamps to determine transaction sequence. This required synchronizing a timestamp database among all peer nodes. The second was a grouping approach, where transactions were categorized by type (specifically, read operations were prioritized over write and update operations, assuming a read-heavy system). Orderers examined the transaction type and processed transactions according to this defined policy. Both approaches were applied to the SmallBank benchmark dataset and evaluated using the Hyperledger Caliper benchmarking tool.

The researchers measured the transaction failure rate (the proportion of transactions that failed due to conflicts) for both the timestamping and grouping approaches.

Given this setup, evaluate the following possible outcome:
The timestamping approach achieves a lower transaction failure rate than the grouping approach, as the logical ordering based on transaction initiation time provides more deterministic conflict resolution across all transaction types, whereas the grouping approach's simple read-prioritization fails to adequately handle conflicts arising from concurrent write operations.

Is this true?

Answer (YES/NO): YES